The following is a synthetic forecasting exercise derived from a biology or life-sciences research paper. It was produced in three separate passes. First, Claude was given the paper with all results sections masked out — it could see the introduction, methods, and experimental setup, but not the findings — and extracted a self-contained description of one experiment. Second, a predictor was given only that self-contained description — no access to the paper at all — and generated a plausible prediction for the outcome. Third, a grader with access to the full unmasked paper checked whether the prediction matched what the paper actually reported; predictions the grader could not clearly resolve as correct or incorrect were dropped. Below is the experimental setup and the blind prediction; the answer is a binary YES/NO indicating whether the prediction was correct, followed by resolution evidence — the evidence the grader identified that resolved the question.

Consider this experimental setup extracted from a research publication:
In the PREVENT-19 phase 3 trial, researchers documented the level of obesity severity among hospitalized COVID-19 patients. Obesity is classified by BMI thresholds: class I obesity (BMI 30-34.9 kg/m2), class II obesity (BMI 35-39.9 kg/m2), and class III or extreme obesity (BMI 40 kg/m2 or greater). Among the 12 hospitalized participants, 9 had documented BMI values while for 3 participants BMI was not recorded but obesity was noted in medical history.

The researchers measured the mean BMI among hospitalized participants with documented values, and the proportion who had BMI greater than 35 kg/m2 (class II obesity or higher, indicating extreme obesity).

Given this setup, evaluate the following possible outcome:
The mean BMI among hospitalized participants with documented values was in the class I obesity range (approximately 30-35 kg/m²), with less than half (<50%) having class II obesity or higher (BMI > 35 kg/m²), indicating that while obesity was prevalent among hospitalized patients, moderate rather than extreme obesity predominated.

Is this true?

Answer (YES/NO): NO